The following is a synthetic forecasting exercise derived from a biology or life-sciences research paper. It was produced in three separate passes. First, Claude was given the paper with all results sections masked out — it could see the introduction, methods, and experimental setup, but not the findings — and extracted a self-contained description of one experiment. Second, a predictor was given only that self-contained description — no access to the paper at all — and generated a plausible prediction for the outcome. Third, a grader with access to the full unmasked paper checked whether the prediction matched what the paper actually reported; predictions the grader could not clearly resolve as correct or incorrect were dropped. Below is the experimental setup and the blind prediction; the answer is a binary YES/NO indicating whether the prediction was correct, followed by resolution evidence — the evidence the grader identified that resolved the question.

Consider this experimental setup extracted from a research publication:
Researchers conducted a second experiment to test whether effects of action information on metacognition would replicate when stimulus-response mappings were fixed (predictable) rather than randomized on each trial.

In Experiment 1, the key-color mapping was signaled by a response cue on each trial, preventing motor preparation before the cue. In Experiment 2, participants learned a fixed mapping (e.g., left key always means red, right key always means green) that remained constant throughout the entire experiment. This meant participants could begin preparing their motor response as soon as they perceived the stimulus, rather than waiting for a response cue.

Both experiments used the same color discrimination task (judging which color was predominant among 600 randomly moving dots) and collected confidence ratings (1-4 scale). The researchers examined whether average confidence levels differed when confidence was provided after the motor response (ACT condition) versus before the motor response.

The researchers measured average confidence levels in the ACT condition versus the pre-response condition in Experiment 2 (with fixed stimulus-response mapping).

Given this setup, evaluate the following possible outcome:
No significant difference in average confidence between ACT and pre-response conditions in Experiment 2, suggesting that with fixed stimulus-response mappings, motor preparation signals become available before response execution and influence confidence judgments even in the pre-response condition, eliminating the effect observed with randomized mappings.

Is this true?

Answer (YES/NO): NO